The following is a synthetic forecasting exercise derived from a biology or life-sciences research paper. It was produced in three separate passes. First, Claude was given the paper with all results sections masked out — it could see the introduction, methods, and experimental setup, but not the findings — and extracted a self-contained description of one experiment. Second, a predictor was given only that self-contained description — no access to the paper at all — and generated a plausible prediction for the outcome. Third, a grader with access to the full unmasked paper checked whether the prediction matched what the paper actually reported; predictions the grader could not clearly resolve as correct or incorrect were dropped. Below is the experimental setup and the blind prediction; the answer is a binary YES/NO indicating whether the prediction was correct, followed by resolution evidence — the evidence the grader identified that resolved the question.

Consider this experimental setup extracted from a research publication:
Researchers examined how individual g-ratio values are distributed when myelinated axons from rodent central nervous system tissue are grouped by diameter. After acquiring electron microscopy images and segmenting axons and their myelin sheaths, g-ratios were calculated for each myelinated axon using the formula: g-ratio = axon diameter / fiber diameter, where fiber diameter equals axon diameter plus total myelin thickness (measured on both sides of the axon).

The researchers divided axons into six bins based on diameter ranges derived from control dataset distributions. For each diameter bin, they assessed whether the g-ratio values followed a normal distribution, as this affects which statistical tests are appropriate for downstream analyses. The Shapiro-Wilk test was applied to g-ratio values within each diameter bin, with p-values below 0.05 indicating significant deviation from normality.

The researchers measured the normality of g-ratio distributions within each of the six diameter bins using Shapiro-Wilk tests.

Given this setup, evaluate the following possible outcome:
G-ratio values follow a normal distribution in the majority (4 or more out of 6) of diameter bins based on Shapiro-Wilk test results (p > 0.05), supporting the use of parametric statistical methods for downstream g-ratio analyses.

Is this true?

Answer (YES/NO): NO